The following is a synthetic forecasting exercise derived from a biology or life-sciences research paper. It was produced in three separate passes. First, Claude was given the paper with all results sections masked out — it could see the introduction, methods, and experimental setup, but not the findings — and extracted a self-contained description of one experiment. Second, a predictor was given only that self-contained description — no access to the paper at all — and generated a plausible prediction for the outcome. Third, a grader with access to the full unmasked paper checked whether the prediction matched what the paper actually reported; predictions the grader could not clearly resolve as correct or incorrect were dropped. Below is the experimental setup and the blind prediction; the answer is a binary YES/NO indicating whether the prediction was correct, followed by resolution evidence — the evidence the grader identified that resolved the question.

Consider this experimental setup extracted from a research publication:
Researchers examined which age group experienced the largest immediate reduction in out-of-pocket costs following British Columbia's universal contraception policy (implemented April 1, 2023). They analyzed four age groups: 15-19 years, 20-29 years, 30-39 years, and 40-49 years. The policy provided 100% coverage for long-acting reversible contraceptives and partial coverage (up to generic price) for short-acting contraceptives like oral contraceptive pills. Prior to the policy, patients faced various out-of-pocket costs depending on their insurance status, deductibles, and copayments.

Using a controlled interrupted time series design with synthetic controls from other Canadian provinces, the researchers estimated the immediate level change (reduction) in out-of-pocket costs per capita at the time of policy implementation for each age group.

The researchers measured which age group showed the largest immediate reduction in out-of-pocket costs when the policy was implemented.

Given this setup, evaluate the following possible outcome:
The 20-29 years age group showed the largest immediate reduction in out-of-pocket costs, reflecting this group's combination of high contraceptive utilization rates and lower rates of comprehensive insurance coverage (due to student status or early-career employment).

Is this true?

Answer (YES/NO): YES